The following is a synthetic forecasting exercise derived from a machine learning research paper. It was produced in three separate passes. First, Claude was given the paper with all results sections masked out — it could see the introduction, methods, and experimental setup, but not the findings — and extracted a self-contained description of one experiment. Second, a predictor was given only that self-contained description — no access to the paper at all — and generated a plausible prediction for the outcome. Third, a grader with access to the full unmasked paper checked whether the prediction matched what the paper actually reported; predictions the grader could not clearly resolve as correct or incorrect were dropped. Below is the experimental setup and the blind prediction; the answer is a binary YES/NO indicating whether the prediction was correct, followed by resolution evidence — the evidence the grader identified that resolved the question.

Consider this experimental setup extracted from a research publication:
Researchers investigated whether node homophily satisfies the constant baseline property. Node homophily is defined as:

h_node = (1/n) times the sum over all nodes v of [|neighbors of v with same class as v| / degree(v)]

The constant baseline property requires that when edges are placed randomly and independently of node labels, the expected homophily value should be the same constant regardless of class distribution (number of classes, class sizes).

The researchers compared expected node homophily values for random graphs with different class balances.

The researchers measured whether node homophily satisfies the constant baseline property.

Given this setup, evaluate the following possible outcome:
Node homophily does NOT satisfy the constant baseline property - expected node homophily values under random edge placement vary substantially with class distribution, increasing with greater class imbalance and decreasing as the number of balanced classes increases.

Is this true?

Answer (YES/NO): YES